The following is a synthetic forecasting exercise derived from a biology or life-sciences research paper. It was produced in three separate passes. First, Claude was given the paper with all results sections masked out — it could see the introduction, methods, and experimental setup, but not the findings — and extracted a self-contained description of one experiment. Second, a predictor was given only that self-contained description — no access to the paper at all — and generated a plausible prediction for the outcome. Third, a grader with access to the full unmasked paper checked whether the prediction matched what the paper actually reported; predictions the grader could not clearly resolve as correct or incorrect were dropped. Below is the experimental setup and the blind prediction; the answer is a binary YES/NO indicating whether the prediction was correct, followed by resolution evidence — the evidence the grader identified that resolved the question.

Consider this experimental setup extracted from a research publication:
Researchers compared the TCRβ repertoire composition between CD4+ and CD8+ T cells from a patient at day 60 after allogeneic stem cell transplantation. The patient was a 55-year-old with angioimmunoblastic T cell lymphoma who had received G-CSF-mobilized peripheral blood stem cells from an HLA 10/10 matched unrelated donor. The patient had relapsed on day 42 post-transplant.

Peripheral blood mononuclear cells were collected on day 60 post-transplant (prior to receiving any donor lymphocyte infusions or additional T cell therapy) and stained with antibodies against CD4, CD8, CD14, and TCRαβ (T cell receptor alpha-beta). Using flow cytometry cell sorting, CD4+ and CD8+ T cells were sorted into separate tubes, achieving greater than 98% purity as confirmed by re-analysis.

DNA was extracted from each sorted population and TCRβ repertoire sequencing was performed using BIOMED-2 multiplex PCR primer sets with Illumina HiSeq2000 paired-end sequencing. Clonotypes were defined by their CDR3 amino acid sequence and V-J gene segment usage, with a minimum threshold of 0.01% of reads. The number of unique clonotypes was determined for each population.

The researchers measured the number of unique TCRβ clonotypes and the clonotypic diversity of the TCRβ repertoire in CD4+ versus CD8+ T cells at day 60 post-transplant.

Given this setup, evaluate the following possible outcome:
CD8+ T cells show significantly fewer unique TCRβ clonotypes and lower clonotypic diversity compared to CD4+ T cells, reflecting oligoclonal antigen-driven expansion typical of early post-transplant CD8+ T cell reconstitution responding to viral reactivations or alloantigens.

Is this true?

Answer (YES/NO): YES